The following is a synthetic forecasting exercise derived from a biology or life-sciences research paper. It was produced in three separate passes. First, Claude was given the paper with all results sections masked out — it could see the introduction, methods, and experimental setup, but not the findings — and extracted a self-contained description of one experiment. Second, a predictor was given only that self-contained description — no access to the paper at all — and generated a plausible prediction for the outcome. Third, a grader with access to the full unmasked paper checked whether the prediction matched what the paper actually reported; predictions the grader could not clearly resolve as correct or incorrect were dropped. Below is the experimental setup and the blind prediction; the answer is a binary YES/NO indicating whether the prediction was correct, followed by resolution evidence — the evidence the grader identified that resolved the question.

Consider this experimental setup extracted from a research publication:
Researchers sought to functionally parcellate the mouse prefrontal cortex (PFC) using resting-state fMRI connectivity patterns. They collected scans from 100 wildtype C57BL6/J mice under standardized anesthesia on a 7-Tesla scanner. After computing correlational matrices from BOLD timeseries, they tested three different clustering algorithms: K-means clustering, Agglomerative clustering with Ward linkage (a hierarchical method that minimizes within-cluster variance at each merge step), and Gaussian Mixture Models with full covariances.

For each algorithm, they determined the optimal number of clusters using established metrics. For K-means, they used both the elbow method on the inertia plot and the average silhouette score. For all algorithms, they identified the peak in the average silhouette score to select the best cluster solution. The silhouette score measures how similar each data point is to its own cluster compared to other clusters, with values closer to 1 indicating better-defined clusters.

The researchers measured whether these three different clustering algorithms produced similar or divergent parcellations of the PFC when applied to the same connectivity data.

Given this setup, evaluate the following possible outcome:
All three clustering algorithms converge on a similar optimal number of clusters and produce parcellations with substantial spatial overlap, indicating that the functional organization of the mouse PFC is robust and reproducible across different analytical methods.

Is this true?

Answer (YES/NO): YES